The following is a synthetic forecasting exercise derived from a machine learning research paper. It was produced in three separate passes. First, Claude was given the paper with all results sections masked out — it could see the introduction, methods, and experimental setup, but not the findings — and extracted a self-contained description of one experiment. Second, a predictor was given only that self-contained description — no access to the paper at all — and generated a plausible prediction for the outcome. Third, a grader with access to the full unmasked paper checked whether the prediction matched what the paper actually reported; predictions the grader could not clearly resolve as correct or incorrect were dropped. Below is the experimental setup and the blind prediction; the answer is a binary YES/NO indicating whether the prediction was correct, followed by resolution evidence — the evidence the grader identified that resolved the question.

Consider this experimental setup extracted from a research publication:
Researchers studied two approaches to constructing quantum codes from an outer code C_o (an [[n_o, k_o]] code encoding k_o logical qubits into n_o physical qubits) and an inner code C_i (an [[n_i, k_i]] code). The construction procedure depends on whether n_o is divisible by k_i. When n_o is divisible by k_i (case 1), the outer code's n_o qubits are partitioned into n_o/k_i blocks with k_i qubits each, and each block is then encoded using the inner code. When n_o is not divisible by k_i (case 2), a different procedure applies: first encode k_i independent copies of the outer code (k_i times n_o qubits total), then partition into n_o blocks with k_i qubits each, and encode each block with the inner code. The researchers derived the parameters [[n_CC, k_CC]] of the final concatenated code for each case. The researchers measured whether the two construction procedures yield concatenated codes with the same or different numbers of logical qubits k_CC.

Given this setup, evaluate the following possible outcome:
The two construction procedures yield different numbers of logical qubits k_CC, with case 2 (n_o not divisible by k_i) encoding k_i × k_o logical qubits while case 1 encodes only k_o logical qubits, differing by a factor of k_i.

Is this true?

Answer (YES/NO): YES